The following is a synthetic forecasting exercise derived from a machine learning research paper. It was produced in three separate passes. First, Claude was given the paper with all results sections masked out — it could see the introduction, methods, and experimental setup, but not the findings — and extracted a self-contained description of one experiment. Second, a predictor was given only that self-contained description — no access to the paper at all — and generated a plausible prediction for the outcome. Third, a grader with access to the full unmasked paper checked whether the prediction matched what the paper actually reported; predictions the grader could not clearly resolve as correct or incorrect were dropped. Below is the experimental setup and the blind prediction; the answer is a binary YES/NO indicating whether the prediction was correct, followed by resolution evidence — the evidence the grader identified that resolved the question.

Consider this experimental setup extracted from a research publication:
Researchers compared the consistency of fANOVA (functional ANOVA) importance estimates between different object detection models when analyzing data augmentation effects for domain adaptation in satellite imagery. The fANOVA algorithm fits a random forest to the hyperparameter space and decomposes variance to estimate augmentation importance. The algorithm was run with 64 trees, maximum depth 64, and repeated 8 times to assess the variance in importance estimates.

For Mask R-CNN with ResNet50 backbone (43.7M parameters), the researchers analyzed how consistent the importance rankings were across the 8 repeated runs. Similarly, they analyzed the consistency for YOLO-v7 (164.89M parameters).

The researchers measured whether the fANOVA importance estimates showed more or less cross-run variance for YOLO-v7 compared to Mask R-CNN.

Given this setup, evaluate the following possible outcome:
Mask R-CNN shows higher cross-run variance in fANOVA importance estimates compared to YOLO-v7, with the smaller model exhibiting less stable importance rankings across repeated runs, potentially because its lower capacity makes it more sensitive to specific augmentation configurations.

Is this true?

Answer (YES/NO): NO